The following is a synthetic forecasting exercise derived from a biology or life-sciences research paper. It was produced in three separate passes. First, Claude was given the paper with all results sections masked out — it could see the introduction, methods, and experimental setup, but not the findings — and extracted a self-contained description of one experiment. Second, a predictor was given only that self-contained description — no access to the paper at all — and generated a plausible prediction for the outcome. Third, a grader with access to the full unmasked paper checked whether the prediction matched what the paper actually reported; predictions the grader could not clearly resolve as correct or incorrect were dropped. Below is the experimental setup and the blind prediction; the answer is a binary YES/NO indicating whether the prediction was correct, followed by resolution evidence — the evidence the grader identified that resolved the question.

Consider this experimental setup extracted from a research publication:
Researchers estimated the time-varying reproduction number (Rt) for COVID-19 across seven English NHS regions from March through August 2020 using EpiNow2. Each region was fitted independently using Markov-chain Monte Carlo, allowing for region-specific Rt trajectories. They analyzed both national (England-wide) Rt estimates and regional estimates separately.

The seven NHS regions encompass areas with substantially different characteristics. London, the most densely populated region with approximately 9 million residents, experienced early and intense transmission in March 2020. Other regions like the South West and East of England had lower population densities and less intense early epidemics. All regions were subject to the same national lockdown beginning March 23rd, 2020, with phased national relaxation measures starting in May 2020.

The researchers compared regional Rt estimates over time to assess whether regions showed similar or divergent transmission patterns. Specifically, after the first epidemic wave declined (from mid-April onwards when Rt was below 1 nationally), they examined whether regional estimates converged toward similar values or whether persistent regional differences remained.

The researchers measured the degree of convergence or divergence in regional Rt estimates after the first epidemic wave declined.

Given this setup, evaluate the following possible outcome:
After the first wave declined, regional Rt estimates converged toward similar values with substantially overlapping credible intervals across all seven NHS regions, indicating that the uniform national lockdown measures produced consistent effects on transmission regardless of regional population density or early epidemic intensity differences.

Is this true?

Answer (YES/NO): NO